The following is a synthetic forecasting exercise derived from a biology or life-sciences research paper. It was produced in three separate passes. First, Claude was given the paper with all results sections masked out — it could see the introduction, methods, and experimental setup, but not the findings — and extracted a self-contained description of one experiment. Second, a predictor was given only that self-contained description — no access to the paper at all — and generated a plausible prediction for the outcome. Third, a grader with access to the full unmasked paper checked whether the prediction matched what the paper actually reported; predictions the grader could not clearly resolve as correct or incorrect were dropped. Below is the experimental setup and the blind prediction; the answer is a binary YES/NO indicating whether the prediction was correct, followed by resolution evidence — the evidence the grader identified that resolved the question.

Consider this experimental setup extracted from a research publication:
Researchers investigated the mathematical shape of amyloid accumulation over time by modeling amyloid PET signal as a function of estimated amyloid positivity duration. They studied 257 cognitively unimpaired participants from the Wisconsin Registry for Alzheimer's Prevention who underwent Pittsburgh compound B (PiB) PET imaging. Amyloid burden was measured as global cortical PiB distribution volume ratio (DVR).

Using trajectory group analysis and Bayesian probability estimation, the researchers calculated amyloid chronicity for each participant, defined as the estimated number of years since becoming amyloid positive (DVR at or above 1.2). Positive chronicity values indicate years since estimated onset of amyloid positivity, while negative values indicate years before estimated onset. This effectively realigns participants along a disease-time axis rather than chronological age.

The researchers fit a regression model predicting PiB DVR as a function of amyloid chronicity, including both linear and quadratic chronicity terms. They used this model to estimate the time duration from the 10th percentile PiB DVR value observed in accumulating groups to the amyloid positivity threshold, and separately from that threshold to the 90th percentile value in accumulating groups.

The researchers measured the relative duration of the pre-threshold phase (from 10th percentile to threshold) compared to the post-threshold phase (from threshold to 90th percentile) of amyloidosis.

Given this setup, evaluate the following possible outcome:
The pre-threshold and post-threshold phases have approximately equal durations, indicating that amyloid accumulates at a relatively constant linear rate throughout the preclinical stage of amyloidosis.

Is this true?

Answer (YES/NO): NO